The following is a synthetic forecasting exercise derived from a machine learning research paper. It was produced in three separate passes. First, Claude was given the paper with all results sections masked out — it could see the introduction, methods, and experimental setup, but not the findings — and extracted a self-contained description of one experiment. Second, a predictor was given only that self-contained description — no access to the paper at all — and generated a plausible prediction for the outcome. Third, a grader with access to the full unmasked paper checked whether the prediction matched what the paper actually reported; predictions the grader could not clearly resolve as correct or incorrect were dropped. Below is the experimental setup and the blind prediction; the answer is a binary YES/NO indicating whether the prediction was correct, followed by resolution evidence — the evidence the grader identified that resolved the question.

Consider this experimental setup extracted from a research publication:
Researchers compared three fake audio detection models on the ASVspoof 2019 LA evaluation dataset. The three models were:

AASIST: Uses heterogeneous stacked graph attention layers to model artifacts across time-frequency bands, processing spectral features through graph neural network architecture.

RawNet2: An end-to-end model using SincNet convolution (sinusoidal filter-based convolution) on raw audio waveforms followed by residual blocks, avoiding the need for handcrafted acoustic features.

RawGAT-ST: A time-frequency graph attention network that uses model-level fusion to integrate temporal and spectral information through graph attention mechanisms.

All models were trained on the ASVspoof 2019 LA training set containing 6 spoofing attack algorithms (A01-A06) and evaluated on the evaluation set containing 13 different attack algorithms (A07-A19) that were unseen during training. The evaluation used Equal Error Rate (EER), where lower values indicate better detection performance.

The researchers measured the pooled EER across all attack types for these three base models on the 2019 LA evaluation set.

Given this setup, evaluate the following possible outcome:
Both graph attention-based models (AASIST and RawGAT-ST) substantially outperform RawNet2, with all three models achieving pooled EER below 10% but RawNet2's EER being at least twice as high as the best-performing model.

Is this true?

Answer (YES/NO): YES